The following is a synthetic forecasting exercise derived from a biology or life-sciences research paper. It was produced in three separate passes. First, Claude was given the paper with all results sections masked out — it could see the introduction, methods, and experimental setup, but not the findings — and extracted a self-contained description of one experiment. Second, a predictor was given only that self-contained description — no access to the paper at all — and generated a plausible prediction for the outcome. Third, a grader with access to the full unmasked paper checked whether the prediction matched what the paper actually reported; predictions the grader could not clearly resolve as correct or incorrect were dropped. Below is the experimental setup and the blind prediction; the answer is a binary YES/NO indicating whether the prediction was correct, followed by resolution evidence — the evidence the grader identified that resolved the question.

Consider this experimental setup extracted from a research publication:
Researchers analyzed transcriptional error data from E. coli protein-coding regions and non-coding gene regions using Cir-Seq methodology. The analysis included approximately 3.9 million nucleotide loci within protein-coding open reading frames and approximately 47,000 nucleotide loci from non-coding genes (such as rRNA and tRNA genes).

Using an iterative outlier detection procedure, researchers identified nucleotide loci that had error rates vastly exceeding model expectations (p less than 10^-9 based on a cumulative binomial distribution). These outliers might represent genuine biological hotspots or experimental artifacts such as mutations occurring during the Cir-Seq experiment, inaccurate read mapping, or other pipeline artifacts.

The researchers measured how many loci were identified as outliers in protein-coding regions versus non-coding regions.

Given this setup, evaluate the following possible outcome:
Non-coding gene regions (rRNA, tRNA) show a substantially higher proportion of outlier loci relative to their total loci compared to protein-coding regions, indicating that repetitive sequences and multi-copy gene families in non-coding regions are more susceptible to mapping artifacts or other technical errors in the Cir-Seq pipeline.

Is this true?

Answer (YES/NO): YES